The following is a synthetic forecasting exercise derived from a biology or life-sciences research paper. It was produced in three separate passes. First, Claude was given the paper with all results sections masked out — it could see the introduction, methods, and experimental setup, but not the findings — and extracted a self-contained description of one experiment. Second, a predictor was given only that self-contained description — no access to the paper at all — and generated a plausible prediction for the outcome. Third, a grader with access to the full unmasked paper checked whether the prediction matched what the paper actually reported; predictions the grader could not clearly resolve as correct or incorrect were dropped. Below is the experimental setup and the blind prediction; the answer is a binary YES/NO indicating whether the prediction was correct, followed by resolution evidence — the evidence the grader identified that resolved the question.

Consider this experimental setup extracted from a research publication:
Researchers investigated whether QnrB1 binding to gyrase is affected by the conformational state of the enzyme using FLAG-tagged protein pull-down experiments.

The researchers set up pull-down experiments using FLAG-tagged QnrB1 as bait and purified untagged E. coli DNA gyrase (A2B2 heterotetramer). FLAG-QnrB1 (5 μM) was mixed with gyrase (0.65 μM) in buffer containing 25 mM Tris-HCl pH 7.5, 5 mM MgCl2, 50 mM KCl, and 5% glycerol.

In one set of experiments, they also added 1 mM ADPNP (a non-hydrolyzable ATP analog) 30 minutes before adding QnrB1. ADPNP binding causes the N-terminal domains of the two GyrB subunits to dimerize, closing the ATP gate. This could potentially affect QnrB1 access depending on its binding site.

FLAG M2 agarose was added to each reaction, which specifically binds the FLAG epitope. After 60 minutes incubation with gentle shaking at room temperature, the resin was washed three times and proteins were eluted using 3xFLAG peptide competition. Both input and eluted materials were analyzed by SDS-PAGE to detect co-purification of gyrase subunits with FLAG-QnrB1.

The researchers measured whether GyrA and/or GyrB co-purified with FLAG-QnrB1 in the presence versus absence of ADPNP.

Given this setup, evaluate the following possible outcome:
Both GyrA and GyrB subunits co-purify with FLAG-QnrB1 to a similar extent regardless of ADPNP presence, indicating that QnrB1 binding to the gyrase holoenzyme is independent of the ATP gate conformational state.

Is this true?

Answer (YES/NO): NO